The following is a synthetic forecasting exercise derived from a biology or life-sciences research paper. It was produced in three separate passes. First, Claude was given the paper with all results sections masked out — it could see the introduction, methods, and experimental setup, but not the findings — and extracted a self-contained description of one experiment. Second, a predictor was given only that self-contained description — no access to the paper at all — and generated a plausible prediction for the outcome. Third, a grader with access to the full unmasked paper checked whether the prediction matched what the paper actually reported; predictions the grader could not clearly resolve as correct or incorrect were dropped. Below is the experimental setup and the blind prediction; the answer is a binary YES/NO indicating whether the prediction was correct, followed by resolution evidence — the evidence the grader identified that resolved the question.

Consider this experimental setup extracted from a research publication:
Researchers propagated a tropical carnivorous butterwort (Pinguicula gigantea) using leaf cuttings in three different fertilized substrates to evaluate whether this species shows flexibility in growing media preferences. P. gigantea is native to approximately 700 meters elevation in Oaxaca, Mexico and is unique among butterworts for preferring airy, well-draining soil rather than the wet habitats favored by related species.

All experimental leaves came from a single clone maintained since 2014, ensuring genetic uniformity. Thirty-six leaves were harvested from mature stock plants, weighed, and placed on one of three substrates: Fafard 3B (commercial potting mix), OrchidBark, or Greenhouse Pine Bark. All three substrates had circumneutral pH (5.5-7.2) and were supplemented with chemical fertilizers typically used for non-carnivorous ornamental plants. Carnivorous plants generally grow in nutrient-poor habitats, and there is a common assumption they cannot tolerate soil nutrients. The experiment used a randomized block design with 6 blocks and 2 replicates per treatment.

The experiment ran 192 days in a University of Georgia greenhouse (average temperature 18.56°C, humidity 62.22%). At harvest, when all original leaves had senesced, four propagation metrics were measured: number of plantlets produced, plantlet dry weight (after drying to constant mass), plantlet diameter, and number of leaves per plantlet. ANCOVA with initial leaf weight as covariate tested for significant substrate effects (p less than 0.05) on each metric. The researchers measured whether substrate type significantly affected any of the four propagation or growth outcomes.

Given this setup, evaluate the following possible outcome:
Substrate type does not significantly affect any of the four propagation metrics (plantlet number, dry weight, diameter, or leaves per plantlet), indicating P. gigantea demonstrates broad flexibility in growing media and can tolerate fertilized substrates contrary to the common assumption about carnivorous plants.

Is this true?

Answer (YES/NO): NO